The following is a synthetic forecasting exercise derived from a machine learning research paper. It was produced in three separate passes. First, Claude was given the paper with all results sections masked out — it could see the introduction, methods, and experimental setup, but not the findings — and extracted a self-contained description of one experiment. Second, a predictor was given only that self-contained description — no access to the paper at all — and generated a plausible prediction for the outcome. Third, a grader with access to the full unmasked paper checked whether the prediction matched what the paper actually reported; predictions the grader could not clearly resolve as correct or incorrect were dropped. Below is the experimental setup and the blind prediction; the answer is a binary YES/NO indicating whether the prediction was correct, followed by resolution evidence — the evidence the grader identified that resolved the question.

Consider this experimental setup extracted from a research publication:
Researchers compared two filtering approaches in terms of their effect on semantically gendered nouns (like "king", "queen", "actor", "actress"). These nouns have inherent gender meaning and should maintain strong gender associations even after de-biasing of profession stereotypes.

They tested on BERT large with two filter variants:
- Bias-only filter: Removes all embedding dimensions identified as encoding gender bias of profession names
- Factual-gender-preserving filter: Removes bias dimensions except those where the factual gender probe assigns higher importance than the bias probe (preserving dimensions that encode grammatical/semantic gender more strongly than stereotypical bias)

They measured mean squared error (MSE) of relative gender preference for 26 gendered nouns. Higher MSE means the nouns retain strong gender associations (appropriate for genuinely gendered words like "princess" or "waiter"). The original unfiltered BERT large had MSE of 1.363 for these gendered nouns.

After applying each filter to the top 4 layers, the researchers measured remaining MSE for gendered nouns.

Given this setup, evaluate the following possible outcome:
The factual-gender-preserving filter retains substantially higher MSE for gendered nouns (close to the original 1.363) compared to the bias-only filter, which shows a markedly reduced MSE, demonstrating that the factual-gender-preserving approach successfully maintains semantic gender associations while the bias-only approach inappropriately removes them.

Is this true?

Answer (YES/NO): NO